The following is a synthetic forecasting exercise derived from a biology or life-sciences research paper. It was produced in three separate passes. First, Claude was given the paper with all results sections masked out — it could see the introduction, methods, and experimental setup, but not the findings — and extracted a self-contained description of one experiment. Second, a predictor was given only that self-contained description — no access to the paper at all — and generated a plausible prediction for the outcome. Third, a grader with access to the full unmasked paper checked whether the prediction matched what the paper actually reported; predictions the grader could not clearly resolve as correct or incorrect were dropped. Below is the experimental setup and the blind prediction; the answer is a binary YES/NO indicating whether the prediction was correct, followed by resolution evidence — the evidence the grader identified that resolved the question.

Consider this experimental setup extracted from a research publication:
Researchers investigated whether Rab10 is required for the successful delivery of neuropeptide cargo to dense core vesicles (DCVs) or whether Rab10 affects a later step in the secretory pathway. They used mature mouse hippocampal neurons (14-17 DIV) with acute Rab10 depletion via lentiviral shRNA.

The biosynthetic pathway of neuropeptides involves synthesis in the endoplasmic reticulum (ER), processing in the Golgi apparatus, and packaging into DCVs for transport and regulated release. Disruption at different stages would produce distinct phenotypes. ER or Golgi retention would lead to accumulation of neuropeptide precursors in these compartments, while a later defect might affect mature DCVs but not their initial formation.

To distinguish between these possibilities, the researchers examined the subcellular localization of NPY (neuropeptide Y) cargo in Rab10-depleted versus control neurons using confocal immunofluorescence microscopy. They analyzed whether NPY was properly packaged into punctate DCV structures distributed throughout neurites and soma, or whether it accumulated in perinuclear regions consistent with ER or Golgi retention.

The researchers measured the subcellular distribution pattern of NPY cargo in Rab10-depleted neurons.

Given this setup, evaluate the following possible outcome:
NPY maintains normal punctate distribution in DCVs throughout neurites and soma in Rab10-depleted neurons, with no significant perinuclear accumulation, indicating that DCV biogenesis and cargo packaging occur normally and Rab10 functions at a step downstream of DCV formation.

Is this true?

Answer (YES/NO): YES